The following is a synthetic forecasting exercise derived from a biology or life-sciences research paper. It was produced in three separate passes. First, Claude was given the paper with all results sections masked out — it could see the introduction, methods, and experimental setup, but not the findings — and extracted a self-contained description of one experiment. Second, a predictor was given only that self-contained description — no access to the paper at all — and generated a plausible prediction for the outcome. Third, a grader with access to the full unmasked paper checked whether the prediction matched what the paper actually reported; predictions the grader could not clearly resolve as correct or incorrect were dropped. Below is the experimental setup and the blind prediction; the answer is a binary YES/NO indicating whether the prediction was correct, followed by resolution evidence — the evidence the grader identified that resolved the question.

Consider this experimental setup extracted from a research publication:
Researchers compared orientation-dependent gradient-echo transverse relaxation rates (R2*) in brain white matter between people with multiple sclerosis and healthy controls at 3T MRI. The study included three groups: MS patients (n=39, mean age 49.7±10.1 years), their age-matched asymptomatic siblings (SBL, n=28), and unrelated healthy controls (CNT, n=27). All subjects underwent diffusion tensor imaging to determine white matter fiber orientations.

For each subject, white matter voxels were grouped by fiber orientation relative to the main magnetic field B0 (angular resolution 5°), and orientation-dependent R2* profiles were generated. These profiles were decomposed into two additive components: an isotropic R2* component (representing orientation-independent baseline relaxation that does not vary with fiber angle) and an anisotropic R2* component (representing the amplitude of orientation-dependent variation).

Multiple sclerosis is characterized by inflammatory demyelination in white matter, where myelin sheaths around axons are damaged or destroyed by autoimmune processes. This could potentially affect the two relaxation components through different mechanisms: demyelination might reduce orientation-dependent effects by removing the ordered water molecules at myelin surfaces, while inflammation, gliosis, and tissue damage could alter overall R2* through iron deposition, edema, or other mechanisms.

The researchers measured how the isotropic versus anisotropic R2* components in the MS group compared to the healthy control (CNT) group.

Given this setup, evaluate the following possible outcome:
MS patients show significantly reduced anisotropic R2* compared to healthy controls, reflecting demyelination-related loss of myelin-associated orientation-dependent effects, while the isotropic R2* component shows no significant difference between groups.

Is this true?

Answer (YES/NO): NO